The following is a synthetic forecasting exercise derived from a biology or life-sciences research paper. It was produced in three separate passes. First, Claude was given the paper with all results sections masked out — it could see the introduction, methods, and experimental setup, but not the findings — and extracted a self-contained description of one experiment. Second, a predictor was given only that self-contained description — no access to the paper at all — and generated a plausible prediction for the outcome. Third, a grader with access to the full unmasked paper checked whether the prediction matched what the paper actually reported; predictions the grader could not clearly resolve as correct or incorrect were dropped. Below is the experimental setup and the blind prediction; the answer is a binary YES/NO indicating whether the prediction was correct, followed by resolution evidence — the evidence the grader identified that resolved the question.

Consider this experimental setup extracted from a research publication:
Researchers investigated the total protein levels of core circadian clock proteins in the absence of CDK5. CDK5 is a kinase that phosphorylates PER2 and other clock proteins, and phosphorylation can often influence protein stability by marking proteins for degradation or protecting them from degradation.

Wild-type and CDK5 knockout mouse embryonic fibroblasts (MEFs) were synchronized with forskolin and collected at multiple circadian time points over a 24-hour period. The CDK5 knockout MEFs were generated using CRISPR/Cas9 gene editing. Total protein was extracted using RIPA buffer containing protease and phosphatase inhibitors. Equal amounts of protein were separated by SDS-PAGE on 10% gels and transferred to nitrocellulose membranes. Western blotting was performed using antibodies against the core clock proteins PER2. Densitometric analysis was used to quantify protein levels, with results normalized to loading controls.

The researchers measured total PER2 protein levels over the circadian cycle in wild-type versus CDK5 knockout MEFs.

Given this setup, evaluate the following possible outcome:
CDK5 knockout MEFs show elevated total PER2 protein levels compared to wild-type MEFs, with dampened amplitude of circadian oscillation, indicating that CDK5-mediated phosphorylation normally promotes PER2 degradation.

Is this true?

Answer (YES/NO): NO